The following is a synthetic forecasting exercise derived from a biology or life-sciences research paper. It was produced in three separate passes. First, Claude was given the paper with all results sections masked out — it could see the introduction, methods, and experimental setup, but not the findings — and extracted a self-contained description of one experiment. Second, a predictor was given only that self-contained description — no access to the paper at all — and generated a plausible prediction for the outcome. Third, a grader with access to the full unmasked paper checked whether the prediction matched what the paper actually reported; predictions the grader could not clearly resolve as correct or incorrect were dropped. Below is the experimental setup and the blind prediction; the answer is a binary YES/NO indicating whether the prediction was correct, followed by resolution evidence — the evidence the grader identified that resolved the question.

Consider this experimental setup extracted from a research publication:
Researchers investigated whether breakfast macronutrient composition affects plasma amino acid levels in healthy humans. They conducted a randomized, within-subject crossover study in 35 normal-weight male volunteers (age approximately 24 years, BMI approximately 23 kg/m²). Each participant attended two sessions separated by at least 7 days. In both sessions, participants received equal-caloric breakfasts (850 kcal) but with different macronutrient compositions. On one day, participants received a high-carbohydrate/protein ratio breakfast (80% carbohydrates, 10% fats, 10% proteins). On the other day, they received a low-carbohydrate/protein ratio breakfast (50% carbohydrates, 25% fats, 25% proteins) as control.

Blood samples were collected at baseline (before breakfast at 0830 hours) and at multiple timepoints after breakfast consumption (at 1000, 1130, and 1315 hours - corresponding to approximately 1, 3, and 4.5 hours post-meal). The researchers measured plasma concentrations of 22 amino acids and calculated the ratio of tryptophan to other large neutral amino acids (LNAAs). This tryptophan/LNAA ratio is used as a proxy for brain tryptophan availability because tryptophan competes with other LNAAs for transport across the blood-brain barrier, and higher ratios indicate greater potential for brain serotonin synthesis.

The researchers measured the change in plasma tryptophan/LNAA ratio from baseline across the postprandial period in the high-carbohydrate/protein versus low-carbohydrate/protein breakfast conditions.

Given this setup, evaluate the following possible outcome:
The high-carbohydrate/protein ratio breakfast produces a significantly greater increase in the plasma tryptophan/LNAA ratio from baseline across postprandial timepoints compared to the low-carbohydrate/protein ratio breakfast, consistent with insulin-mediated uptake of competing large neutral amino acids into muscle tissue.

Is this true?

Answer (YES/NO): YES